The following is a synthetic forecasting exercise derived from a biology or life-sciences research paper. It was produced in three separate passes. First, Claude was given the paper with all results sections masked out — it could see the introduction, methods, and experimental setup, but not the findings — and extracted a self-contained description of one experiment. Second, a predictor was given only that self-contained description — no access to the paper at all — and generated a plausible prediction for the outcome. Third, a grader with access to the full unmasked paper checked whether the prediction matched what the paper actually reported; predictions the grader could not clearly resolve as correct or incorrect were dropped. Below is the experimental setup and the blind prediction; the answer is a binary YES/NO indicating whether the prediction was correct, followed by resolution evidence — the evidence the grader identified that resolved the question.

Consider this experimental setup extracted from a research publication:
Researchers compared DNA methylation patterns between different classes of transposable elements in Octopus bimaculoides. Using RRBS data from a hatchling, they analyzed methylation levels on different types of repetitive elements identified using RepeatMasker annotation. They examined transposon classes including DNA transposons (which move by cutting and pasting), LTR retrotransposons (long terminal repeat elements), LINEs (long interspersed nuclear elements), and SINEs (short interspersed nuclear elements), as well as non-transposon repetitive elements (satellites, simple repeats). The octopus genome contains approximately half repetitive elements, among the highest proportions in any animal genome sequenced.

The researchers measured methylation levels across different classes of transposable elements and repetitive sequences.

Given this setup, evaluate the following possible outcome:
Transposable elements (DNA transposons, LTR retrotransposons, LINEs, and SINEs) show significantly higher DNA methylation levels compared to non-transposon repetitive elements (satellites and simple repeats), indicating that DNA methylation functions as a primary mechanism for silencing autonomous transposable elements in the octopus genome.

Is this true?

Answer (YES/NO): NO